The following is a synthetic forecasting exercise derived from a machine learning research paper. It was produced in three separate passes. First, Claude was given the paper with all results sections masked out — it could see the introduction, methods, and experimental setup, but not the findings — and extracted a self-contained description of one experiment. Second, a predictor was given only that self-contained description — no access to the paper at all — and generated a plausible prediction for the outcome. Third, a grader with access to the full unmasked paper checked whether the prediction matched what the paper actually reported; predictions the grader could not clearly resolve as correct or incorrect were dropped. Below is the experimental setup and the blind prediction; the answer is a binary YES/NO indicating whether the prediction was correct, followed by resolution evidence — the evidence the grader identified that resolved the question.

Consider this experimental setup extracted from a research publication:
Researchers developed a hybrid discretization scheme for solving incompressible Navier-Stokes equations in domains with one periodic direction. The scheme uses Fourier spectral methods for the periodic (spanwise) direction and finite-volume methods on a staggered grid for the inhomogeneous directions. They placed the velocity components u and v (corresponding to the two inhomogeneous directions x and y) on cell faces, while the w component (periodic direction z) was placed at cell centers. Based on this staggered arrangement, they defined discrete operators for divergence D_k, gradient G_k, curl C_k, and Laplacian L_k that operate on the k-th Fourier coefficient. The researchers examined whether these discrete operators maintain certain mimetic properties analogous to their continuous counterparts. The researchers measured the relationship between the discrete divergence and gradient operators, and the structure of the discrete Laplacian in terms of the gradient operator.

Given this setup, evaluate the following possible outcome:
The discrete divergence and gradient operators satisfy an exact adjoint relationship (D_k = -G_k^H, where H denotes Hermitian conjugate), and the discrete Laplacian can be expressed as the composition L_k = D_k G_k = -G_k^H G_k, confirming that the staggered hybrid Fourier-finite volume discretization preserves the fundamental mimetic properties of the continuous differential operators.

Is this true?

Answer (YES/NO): YES